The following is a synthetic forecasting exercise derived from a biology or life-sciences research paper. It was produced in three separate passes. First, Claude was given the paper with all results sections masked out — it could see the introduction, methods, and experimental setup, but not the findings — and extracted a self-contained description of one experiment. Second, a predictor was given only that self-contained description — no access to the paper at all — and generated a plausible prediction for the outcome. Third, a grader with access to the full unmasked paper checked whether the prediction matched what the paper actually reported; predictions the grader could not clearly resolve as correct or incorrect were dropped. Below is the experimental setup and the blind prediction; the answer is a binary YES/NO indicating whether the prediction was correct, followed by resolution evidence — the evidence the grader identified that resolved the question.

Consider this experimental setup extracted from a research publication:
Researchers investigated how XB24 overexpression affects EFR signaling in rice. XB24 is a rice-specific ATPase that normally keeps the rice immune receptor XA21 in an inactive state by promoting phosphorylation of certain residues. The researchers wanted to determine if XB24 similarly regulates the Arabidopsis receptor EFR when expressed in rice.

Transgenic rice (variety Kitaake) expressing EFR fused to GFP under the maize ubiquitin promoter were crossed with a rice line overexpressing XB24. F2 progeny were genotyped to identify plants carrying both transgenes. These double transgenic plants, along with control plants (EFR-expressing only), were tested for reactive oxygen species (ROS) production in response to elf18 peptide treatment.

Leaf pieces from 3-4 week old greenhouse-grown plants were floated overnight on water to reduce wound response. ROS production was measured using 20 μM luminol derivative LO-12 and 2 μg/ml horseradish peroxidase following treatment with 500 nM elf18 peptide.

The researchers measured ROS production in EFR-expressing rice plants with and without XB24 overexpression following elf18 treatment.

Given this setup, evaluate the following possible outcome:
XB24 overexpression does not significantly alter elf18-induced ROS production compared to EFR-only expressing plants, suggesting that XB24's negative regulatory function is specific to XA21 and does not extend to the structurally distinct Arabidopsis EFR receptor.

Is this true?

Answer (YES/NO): NO